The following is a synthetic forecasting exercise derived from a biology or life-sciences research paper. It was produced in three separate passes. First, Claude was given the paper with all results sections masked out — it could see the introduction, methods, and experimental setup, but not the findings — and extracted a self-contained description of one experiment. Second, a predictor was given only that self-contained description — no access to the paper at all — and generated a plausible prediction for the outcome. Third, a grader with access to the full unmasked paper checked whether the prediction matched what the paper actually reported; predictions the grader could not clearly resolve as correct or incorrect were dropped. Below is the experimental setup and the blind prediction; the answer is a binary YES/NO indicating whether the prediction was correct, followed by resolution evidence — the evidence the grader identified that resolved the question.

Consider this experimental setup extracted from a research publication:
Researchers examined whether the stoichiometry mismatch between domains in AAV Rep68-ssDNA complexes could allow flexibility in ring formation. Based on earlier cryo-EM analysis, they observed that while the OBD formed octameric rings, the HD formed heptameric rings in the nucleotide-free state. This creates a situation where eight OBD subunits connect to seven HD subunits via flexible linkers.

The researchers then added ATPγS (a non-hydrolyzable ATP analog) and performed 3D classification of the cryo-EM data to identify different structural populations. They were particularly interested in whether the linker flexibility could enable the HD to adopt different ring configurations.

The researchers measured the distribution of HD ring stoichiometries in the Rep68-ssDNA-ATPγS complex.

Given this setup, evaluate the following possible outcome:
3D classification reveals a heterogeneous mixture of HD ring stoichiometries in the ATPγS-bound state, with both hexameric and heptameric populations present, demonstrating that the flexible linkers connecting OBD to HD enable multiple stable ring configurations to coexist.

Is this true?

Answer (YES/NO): YES